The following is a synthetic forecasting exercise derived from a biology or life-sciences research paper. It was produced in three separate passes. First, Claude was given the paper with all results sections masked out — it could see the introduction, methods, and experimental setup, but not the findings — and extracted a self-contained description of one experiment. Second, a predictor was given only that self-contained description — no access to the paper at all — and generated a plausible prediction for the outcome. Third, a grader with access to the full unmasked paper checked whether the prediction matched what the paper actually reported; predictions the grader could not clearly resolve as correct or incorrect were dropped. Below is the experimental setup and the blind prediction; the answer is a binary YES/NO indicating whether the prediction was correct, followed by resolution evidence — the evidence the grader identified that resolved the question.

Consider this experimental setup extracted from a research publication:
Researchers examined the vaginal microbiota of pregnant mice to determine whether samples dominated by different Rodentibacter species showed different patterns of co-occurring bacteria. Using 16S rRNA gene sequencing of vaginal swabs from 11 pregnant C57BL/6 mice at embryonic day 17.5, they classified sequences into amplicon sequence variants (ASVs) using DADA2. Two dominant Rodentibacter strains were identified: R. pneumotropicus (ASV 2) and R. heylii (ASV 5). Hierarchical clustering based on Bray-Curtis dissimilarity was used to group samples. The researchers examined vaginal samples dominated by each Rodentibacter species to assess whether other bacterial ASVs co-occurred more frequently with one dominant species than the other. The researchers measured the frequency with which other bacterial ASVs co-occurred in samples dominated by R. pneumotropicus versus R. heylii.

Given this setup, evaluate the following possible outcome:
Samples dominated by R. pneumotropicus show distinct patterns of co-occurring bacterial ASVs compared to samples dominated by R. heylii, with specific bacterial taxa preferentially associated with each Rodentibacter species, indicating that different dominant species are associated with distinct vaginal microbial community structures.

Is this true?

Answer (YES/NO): YES